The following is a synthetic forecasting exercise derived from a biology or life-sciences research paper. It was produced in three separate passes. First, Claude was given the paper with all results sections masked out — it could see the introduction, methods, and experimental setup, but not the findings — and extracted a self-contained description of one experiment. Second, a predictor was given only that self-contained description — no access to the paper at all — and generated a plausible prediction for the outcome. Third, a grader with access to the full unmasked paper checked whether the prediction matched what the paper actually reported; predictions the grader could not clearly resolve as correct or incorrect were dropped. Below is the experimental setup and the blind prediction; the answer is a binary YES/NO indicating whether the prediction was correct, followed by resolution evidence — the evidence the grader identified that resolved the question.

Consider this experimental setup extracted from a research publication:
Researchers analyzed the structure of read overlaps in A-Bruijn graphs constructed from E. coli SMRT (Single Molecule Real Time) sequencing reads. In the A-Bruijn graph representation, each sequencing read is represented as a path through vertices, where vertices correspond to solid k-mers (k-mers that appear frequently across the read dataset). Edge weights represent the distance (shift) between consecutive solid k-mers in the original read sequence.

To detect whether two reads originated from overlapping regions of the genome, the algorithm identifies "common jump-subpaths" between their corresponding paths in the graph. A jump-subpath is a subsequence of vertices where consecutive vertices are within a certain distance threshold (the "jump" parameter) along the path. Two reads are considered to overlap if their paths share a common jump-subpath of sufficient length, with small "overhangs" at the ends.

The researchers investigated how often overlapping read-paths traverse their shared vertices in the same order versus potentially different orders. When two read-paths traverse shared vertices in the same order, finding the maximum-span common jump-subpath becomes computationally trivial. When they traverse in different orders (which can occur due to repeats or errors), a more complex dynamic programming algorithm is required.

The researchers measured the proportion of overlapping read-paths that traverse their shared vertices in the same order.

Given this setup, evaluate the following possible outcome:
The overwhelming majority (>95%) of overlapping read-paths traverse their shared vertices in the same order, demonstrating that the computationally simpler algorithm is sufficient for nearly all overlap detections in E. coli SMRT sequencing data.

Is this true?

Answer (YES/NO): NO